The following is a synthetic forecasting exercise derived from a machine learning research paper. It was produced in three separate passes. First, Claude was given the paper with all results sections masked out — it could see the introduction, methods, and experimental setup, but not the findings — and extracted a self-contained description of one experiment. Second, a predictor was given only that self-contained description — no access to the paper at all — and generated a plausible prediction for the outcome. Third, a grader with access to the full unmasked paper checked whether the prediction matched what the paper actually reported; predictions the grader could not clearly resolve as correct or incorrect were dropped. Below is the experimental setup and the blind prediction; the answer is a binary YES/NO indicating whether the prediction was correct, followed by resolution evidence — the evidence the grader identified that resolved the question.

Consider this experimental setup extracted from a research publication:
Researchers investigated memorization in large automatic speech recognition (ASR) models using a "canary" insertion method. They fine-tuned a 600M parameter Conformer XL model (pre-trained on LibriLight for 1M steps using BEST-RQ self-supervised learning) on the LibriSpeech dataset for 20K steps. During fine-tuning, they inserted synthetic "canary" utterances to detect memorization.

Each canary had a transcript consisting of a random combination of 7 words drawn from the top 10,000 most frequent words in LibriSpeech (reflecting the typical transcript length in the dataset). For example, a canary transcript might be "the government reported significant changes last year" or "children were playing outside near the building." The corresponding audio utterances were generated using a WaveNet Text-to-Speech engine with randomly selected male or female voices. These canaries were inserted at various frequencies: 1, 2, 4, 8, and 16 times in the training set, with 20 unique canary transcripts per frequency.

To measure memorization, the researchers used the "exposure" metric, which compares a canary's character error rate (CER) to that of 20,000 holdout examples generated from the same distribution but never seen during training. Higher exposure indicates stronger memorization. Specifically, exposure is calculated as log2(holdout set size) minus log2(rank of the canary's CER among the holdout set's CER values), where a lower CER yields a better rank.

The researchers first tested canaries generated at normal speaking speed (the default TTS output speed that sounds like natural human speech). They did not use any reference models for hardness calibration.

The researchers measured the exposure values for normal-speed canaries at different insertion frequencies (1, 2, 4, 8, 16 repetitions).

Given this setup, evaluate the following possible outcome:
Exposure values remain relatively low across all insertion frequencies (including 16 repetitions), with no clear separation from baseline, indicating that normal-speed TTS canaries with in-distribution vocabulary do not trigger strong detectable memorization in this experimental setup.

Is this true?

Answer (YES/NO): YES